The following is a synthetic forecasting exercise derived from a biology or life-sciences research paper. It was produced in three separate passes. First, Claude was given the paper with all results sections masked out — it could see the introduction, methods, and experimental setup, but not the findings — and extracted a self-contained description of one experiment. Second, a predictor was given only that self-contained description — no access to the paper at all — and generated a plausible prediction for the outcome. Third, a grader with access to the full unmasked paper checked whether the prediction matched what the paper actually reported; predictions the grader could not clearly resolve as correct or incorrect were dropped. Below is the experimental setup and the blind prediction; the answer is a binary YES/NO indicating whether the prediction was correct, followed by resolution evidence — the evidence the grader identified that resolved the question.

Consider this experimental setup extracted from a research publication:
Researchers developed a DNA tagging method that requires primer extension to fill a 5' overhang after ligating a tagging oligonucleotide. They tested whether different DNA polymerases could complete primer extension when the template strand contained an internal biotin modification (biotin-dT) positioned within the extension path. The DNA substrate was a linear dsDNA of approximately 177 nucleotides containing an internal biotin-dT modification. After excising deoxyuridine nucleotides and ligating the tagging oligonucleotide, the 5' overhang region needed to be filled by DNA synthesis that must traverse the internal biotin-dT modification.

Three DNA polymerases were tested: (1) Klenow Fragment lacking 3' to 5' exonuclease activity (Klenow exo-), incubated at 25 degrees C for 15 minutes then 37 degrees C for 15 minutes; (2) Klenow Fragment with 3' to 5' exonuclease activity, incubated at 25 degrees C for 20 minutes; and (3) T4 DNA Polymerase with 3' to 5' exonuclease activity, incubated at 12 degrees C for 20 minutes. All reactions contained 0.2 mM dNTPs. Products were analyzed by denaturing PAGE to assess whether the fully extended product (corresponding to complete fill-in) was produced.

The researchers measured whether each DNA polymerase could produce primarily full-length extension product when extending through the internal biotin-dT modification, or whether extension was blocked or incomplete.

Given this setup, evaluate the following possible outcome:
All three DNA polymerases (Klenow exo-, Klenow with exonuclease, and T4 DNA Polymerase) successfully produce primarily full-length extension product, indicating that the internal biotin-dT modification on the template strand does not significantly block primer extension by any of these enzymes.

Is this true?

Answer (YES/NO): YES